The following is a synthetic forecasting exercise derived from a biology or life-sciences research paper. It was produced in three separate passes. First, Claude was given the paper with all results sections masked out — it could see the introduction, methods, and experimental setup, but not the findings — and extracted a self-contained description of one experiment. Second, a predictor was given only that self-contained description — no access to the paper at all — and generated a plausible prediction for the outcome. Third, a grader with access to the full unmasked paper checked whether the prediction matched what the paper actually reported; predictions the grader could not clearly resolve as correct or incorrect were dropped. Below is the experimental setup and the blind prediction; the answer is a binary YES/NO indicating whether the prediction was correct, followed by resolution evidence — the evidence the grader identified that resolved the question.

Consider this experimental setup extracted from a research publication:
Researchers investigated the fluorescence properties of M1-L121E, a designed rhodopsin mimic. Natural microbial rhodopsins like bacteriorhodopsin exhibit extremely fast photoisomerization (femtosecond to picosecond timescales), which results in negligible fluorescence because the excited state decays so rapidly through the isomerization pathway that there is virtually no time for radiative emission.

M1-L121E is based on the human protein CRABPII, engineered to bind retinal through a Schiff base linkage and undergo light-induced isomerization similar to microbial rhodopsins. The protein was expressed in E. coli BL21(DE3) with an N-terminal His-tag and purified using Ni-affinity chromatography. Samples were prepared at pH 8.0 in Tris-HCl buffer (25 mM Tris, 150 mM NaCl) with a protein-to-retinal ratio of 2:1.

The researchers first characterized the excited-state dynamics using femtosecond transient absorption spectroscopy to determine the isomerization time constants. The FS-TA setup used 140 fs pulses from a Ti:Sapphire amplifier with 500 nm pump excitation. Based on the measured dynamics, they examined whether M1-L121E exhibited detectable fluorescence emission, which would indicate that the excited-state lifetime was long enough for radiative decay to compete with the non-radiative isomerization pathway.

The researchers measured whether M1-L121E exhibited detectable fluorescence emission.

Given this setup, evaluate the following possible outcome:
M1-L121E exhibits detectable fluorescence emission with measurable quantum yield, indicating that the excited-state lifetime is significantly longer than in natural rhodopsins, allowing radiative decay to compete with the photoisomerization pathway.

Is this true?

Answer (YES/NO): YES